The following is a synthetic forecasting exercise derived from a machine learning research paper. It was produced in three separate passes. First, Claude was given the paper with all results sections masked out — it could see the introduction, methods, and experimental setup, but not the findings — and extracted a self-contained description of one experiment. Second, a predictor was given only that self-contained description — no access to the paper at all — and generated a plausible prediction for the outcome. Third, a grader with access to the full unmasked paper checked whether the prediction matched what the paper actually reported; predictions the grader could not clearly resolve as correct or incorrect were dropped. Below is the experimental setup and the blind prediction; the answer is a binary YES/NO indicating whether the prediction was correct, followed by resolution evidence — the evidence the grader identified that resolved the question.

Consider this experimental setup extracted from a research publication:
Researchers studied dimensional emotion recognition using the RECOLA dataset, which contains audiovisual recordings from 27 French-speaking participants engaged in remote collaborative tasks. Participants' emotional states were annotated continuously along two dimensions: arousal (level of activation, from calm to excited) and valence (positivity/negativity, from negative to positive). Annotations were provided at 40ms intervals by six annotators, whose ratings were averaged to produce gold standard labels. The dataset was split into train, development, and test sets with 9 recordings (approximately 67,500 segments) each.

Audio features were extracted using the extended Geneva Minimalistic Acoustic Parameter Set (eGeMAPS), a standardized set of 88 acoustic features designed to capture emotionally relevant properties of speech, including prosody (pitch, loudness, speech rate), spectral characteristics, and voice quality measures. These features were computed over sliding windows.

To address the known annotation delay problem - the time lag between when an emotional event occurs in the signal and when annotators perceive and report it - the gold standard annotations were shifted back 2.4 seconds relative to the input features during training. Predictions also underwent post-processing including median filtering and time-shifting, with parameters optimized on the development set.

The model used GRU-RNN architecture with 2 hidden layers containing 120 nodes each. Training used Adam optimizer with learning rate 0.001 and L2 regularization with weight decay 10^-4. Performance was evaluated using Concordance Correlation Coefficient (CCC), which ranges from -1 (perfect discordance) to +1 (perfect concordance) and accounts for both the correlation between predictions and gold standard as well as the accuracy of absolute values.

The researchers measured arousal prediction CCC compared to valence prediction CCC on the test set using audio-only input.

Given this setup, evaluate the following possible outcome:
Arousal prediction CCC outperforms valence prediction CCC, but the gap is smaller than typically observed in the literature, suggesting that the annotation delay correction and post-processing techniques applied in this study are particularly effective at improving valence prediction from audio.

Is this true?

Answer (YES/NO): NO